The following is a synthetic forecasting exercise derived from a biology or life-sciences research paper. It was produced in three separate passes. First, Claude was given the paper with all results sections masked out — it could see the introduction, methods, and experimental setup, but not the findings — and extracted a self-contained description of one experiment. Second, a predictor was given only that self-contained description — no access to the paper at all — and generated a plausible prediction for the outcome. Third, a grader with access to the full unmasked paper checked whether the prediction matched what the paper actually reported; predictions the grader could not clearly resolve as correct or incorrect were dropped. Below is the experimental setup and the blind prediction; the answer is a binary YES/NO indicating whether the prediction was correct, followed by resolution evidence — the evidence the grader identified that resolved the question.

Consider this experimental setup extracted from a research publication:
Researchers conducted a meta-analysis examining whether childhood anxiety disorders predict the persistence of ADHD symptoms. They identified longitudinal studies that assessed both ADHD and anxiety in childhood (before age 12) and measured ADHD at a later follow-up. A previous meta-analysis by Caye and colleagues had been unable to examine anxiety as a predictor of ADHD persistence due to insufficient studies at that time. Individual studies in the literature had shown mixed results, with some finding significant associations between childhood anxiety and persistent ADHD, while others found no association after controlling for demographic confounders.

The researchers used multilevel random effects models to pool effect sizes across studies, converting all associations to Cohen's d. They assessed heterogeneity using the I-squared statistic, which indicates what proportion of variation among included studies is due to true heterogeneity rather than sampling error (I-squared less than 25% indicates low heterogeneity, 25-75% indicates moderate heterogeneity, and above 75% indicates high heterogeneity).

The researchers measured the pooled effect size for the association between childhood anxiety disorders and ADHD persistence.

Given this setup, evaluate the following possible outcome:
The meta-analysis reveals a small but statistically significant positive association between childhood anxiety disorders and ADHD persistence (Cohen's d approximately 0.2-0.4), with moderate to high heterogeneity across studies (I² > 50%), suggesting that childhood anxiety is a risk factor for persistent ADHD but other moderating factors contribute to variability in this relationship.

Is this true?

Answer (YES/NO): NO